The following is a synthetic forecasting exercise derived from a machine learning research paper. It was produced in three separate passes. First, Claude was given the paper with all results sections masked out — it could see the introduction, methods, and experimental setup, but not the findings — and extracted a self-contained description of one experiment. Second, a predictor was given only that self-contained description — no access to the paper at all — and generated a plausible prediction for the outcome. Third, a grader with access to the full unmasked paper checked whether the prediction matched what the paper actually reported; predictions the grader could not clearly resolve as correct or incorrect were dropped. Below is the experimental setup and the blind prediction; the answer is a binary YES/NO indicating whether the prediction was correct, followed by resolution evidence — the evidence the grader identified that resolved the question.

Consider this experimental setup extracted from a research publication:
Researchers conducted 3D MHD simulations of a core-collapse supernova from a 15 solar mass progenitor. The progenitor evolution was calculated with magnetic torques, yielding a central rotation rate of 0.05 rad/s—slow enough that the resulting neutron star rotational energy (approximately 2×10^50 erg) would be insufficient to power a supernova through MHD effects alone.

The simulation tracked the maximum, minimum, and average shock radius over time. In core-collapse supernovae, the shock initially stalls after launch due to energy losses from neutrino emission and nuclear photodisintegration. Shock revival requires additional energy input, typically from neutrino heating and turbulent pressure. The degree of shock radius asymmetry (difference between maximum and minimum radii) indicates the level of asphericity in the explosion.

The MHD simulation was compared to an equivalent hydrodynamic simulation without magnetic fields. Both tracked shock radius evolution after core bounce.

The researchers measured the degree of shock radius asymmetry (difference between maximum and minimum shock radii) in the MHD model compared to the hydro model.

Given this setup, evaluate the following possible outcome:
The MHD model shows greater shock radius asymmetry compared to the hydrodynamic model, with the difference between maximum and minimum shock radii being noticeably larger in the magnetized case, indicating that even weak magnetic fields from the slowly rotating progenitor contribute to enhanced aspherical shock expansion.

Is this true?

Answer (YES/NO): NO